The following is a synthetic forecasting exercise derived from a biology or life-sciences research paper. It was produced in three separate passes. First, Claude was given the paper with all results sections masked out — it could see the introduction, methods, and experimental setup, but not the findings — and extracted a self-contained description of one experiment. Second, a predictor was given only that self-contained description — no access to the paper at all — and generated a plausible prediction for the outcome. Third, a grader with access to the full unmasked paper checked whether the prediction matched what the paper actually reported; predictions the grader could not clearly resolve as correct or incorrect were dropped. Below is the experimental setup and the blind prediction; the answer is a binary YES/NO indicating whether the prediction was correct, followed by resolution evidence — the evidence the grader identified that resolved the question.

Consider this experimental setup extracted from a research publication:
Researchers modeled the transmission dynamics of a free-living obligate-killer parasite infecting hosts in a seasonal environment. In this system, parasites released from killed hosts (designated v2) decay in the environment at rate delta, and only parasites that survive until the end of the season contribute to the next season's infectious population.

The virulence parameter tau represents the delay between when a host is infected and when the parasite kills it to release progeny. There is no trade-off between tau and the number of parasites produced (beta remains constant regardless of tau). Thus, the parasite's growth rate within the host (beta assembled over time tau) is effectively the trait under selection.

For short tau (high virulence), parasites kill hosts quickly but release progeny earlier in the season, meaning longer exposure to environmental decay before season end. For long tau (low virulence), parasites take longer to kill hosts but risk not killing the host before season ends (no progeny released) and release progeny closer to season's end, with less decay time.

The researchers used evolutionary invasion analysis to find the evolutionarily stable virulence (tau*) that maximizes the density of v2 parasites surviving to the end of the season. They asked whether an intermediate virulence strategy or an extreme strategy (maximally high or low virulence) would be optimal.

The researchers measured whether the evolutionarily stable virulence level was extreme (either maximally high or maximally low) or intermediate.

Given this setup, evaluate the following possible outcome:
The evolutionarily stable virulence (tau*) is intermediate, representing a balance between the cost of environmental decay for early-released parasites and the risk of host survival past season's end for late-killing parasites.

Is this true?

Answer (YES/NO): YES